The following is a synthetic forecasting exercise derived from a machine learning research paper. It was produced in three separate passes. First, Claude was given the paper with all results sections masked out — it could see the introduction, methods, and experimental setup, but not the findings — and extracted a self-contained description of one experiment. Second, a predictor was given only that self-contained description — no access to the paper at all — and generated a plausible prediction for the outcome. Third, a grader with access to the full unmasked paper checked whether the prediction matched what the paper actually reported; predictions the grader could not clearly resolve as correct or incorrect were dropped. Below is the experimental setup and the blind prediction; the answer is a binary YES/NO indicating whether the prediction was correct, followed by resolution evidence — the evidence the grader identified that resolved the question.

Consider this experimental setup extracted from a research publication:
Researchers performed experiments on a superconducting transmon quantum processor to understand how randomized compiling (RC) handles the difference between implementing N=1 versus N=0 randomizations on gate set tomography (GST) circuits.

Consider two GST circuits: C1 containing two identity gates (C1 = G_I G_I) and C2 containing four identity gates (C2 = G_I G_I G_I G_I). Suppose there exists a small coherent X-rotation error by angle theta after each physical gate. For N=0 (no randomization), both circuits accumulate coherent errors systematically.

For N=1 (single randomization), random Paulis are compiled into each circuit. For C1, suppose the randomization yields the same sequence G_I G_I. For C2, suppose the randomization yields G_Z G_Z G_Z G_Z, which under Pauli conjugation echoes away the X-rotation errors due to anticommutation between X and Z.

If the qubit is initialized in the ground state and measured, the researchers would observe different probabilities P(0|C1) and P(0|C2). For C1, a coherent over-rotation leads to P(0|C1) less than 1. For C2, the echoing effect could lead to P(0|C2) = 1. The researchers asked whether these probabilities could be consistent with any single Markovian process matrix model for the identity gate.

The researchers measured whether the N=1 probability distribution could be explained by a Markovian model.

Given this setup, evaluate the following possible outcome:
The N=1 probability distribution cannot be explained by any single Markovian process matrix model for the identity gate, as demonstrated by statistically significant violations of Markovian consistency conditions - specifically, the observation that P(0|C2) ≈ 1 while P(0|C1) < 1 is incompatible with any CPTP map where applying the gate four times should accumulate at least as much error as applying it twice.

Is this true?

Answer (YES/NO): YES